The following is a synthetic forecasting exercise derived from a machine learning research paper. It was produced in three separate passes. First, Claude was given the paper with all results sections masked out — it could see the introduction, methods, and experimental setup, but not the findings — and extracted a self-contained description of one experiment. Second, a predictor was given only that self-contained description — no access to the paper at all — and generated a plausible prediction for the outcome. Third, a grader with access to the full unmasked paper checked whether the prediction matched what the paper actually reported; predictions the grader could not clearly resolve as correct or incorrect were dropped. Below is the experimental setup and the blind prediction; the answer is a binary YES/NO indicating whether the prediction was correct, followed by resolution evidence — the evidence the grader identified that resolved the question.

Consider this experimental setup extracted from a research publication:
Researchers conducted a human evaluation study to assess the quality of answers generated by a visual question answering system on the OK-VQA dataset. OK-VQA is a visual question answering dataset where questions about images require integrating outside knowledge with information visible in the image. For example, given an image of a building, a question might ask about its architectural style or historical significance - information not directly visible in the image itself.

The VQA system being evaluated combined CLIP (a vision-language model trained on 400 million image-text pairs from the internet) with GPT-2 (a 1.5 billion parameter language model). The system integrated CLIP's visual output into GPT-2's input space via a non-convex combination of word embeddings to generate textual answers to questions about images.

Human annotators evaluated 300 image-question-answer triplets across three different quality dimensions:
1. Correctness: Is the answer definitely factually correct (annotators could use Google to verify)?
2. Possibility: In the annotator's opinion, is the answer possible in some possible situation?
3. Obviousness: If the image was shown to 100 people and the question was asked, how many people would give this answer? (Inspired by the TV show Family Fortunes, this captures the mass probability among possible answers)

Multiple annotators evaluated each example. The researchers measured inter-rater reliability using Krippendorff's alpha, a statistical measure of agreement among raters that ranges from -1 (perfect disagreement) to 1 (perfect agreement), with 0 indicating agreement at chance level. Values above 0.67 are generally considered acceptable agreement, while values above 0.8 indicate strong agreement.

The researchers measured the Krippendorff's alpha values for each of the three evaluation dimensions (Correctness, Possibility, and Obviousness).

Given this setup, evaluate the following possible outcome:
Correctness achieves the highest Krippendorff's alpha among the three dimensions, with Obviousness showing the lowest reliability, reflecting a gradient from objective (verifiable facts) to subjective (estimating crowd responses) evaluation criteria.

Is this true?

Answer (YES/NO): NO